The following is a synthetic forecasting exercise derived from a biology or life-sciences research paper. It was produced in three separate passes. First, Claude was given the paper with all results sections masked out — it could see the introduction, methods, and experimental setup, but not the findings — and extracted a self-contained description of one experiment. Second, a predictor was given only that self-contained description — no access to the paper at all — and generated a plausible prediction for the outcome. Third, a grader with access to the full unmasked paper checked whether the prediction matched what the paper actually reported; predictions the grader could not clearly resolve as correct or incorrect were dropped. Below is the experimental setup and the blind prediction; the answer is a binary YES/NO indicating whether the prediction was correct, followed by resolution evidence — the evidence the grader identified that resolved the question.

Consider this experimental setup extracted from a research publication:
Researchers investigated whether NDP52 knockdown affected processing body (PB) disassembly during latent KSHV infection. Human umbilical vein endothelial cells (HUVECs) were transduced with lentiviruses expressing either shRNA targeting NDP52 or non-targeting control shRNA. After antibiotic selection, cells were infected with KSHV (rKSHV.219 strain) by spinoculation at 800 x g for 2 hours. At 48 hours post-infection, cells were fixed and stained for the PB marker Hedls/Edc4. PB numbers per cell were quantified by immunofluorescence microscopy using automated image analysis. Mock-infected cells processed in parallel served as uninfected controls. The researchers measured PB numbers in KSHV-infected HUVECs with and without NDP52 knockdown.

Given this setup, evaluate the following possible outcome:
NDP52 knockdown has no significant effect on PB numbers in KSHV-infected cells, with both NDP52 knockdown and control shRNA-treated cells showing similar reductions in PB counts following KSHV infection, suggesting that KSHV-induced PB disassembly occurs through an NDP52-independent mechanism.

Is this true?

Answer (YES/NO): NO